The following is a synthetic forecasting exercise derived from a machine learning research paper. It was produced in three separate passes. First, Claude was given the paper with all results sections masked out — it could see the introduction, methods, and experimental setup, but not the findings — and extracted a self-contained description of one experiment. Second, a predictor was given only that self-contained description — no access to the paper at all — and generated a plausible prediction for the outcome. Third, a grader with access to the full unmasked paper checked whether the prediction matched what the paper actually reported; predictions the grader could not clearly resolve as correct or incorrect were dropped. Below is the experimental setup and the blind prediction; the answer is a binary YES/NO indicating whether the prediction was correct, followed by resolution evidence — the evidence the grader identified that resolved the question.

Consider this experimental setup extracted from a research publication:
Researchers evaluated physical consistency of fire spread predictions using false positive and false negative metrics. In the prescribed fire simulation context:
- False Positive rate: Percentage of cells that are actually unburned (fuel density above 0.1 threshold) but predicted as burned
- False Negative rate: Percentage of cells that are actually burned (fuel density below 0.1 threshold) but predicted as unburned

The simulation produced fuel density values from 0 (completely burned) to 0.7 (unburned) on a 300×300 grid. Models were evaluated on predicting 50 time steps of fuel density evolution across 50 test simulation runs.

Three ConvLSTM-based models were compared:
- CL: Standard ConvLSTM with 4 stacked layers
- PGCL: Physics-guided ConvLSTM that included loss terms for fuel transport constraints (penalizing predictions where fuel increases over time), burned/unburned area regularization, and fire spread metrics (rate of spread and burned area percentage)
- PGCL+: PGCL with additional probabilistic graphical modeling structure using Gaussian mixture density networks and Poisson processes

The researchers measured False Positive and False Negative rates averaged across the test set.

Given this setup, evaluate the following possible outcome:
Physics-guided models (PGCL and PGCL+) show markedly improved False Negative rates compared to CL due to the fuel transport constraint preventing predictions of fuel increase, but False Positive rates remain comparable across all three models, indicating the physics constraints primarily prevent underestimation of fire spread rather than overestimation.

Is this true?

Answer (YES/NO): NO